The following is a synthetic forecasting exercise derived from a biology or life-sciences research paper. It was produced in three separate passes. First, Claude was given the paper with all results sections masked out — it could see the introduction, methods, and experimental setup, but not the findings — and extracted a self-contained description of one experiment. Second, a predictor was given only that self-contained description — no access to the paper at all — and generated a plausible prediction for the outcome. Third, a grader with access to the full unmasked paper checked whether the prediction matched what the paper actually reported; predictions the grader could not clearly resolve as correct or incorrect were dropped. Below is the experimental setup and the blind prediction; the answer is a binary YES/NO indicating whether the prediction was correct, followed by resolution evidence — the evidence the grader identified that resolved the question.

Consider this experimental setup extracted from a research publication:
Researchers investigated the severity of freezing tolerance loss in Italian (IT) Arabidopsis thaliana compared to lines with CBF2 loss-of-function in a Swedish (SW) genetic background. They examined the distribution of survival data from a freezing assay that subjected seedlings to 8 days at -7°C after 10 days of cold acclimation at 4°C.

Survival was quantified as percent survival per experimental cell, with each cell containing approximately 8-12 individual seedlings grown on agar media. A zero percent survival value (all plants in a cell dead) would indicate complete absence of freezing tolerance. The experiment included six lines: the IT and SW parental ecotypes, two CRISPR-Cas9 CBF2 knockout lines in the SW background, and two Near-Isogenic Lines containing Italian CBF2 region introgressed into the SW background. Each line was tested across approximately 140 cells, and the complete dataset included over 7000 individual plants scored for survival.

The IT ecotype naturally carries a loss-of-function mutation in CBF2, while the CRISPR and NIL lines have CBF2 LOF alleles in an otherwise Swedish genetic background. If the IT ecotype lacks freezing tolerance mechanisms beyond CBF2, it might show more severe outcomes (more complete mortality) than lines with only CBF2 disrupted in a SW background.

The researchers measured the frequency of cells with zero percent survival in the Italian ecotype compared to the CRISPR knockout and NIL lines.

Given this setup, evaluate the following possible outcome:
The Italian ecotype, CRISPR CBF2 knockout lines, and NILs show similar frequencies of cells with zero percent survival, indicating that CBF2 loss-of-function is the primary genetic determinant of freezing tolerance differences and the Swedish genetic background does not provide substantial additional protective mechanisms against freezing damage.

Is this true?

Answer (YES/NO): NO